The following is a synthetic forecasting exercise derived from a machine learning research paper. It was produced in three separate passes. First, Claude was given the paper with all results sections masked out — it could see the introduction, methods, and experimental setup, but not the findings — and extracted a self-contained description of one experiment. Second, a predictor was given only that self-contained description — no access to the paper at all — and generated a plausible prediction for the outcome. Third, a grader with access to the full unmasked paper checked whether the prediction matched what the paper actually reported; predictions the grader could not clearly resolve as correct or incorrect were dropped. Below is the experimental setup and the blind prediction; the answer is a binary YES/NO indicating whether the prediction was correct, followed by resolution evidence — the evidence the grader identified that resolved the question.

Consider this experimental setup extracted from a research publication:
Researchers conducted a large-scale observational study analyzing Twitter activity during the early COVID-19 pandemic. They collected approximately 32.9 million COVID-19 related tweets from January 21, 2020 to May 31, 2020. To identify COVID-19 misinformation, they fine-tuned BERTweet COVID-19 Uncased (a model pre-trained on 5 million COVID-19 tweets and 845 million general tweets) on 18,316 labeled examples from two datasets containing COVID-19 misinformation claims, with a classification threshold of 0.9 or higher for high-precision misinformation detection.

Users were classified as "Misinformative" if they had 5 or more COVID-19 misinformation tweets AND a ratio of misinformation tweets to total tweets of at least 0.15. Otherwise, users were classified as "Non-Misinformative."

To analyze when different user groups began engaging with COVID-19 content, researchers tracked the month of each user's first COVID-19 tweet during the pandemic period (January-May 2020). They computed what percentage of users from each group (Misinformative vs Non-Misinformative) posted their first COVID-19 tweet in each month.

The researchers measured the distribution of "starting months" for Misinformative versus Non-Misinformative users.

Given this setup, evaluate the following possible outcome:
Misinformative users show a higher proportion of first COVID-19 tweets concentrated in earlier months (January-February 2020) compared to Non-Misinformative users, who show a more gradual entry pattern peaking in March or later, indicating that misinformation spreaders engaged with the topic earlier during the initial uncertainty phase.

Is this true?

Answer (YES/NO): YES